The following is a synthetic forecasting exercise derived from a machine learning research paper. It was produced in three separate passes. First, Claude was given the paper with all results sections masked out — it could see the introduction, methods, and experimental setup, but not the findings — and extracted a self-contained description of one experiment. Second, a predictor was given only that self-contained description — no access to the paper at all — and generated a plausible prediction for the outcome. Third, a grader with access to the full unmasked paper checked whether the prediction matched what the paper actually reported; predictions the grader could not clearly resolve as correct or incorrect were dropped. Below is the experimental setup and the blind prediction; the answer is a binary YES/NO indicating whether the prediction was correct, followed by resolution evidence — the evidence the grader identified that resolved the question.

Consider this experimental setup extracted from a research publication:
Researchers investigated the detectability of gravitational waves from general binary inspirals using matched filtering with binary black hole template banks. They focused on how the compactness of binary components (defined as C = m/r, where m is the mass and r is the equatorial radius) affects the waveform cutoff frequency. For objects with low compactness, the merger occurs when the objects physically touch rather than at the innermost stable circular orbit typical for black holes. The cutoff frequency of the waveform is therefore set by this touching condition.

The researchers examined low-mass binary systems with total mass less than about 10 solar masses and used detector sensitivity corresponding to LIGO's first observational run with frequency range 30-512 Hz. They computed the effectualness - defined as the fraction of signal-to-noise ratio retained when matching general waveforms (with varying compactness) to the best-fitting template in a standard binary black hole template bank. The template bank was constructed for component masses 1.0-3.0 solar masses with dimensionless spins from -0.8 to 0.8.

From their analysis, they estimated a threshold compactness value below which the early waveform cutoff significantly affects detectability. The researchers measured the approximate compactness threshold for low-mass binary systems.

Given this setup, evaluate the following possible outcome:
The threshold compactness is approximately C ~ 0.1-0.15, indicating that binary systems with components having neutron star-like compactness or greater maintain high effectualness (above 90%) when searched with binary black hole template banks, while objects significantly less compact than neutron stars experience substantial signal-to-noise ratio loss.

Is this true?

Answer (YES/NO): NO